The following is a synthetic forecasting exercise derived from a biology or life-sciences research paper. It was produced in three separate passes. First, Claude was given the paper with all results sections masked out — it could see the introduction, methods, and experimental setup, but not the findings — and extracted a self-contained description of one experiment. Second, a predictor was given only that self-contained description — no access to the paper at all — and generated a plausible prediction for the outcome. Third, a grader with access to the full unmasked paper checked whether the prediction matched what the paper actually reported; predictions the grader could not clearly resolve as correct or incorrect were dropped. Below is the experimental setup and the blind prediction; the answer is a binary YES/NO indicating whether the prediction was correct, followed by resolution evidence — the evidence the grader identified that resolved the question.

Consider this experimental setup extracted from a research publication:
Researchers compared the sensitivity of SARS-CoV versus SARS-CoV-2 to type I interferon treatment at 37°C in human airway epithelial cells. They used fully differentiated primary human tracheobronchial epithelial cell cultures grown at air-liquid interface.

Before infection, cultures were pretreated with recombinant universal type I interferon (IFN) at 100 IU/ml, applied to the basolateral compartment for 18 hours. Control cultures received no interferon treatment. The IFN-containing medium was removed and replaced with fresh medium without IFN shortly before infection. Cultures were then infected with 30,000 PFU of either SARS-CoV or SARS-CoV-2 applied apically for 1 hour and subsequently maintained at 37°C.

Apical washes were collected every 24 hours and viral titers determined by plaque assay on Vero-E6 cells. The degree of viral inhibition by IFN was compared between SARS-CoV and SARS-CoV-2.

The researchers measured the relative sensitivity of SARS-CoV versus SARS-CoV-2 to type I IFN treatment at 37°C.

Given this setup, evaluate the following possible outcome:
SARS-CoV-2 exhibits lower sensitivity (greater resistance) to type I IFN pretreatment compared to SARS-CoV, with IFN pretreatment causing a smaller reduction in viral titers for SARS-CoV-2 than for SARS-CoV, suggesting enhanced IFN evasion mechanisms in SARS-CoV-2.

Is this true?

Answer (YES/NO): NO